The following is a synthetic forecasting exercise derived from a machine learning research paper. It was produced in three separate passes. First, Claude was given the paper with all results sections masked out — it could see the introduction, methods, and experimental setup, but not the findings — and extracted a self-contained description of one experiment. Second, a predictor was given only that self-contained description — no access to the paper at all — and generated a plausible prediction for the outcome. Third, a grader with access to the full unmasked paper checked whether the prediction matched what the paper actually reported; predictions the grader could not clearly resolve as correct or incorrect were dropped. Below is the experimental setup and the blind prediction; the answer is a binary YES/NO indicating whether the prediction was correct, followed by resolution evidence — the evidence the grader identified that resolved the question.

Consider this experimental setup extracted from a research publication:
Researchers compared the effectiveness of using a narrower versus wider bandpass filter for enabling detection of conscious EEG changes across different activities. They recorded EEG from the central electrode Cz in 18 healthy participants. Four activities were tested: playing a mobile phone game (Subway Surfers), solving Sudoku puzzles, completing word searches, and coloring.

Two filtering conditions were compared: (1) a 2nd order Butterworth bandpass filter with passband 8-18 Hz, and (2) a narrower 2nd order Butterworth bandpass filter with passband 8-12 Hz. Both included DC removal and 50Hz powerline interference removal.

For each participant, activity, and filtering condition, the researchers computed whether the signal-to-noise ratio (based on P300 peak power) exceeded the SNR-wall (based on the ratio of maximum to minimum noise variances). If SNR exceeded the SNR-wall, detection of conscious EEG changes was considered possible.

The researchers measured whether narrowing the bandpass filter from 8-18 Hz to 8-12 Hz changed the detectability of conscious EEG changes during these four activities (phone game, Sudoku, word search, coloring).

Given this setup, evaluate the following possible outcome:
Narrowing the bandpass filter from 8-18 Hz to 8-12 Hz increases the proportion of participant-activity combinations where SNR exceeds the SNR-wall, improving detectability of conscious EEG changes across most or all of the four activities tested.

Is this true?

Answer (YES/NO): NO